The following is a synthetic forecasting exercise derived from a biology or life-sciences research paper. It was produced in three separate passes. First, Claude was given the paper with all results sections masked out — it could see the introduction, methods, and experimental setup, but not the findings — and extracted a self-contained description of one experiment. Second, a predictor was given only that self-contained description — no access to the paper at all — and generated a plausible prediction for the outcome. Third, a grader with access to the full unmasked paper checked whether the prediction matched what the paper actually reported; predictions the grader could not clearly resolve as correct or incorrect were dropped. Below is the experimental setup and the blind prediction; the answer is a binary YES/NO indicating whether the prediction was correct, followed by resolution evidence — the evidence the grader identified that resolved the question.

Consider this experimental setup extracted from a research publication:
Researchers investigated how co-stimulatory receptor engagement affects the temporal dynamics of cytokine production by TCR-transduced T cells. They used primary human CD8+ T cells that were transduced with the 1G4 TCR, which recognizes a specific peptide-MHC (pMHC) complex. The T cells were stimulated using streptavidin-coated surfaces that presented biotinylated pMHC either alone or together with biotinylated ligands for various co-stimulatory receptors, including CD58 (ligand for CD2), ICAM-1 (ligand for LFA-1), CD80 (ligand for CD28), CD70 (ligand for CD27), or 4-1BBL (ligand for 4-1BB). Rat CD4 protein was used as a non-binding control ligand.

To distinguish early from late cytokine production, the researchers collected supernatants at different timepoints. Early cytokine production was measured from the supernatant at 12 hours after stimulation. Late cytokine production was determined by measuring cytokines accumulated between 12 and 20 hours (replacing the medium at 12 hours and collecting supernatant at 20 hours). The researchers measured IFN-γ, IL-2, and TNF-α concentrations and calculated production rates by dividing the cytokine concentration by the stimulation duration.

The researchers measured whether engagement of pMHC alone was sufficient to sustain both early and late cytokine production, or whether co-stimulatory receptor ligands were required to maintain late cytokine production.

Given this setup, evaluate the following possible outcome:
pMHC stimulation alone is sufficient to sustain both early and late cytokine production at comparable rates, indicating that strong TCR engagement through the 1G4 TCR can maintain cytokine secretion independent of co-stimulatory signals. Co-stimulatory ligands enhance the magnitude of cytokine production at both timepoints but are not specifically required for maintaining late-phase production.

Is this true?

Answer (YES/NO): NO